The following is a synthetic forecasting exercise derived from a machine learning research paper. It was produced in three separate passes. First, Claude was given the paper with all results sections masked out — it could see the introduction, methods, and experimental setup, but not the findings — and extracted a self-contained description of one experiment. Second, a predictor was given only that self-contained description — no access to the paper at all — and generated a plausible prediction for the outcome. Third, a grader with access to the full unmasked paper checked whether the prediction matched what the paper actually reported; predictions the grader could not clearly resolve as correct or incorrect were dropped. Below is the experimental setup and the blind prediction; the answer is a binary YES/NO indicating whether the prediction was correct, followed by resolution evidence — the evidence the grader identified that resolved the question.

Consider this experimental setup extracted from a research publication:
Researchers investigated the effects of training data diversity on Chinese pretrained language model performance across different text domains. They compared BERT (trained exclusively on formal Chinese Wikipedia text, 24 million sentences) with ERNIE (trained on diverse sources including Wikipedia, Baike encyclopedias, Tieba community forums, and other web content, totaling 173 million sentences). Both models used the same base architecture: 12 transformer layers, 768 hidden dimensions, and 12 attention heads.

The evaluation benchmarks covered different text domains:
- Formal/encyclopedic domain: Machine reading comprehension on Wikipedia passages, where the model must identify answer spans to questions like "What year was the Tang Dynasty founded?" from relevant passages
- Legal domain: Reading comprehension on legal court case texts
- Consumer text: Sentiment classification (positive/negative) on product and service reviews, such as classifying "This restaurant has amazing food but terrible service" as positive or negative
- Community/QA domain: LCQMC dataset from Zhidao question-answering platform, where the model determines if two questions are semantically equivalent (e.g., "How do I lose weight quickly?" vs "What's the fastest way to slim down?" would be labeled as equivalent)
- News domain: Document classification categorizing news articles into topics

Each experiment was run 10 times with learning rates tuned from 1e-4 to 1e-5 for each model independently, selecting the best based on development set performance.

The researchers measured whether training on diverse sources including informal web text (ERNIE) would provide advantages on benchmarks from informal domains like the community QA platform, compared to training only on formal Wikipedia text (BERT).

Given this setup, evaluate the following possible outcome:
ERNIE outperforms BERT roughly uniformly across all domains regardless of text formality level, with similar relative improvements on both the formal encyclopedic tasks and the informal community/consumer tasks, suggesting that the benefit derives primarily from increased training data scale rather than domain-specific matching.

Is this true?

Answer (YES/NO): NO